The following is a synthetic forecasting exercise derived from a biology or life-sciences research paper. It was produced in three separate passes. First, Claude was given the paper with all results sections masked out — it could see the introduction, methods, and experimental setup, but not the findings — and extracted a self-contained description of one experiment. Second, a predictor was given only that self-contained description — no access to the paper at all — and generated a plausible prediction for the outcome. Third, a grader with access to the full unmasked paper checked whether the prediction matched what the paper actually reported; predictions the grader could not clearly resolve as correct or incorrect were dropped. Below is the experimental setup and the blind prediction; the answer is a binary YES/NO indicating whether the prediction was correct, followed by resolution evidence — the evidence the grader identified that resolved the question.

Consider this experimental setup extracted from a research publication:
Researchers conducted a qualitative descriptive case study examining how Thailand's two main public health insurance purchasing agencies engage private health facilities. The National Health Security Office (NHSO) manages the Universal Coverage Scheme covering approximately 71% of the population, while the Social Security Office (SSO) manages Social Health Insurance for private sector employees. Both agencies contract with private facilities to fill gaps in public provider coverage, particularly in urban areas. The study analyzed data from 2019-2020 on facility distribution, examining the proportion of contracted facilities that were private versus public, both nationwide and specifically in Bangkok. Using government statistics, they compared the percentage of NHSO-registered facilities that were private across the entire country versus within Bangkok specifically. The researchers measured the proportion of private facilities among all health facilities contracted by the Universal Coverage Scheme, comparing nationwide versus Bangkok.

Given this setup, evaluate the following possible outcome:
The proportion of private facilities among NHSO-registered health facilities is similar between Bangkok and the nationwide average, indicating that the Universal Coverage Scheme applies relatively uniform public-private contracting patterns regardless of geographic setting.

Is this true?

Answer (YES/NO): NO